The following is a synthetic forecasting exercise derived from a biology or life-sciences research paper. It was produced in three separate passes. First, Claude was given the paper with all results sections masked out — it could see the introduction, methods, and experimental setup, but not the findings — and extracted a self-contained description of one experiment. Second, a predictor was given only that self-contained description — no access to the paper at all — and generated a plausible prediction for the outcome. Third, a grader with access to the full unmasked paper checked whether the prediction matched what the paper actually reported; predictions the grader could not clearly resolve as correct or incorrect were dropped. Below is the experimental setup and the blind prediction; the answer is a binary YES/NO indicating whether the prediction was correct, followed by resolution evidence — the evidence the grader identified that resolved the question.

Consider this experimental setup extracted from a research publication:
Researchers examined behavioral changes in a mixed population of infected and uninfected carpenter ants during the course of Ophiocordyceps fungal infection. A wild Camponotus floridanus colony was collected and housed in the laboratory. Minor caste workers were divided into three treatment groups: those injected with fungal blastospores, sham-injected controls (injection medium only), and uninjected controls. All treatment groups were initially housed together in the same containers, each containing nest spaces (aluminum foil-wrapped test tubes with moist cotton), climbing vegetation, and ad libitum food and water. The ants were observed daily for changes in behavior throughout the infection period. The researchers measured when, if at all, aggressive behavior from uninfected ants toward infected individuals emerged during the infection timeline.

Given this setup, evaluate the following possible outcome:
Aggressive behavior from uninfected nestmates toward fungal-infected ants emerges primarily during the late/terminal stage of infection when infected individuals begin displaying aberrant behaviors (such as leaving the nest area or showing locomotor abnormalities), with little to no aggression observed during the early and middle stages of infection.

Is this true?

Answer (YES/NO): YES